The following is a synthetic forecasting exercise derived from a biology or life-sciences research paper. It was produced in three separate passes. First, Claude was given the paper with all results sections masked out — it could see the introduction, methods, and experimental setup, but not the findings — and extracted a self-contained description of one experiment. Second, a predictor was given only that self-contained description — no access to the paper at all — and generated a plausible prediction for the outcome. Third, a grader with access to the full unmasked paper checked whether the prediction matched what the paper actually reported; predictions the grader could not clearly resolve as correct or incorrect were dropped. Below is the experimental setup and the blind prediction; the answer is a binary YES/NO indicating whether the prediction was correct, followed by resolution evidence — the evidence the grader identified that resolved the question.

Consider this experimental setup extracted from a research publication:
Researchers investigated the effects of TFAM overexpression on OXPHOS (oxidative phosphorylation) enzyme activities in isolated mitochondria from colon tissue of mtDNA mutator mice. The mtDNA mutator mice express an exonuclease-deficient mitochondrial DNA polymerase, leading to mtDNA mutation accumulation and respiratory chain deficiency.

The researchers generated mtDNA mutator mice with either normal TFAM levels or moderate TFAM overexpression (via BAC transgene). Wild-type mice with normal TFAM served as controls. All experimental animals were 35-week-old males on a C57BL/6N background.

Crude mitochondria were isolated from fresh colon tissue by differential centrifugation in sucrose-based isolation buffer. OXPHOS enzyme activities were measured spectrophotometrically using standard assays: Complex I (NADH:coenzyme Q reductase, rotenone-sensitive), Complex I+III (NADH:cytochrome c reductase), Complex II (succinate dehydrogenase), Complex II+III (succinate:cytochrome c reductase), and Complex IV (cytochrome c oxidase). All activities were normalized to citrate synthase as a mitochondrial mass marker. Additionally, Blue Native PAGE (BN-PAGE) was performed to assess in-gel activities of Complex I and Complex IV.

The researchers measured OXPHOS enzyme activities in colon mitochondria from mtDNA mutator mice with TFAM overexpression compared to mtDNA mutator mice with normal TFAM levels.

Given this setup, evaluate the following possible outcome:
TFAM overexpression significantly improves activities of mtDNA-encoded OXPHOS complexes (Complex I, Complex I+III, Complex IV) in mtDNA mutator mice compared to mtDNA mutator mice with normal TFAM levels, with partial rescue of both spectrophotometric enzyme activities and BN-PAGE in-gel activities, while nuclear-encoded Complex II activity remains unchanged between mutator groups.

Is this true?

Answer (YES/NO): NO